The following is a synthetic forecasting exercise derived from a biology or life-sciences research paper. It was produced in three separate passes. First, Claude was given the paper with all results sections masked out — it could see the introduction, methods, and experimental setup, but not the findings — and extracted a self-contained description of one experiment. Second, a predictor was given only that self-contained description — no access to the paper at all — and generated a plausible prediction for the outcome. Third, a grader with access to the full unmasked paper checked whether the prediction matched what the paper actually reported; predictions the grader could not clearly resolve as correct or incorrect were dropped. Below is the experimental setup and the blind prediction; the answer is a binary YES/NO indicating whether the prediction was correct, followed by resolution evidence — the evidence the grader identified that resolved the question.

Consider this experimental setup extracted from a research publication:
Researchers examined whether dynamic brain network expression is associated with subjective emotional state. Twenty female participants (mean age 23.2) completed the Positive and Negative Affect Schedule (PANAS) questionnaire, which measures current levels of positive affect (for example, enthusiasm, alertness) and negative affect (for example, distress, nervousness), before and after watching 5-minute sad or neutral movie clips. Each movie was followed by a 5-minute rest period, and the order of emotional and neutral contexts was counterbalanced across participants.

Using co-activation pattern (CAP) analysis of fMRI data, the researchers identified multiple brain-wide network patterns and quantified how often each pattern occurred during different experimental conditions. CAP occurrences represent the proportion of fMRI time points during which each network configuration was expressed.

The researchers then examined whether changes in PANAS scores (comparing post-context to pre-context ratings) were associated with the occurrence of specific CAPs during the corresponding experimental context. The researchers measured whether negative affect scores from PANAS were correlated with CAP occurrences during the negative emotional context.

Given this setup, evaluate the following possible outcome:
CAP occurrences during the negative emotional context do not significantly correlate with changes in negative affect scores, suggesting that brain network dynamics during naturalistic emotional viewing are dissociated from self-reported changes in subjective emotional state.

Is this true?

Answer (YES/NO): NO